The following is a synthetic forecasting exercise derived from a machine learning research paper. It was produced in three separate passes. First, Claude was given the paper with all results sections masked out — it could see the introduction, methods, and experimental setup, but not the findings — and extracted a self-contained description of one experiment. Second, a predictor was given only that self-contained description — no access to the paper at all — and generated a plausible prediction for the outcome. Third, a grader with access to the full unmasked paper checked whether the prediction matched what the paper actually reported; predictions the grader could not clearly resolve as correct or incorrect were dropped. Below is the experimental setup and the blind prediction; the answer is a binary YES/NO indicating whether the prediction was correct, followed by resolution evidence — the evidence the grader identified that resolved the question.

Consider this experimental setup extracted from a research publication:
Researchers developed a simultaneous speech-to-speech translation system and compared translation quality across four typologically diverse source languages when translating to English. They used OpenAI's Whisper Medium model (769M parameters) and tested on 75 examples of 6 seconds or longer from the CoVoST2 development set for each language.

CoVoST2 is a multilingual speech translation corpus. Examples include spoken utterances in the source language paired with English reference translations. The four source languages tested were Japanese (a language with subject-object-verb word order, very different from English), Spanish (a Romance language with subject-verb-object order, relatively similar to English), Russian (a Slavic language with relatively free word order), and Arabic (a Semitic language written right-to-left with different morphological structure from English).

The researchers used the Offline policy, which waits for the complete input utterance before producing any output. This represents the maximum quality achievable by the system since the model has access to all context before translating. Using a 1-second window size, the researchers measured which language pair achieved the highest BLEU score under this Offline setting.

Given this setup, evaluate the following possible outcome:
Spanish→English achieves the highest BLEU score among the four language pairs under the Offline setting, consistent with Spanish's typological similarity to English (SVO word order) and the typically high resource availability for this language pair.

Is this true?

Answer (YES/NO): YES